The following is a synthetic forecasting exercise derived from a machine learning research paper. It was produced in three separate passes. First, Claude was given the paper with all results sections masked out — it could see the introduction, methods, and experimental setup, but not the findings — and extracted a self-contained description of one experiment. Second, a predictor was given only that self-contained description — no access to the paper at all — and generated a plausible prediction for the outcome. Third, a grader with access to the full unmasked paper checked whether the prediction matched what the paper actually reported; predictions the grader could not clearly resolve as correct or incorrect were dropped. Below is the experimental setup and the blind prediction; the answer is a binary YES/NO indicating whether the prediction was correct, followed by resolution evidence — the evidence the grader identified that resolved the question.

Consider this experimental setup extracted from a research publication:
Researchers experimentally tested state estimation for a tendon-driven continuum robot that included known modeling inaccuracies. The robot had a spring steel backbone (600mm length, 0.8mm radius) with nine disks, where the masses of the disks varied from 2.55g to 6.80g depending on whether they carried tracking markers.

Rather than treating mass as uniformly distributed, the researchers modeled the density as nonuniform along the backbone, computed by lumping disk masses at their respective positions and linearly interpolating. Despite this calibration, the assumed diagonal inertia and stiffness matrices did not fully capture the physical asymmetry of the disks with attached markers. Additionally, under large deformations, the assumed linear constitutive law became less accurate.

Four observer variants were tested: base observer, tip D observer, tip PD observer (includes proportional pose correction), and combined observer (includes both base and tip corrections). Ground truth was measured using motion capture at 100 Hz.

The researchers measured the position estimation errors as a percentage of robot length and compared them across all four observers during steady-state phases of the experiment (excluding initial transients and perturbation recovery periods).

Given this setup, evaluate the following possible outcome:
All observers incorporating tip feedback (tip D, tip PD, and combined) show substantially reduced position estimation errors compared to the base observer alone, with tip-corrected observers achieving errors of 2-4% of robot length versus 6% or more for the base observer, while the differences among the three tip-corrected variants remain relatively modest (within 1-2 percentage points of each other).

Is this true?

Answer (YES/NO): NO